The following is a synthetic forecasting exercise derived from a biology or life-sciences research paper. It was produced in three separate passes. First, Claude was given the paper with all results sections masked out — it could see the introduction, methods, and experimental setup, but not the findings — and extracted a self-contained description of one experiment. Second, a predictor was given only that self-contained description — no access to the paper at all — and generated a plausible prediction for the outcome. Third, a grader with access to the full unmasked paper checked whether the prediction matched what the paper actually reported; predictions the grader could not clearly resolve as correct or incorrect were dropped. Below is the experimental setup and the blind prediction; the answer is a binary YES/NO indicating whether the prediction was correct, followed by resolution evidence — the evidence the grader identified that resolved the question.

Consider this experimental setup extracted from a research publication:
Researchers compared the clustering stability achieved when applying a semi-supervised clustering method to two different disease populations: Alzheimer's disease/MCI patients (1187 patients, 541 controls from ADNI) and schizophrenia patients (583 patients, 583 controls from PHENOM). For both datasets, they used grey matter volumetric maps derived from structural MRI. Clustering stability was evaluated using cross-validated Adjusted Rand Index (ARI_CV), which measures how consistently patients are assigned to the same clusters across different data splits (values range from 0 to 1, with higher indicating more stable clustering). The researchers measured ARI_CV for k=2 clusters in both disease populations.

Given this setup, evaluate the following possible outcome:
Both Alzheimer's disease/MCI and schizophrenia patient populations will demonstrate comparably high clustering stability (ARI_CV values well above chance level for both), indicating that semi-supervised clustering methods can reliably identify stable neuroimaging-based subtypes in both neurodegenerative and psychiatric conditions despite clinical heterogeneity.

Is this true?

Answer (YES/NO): NO